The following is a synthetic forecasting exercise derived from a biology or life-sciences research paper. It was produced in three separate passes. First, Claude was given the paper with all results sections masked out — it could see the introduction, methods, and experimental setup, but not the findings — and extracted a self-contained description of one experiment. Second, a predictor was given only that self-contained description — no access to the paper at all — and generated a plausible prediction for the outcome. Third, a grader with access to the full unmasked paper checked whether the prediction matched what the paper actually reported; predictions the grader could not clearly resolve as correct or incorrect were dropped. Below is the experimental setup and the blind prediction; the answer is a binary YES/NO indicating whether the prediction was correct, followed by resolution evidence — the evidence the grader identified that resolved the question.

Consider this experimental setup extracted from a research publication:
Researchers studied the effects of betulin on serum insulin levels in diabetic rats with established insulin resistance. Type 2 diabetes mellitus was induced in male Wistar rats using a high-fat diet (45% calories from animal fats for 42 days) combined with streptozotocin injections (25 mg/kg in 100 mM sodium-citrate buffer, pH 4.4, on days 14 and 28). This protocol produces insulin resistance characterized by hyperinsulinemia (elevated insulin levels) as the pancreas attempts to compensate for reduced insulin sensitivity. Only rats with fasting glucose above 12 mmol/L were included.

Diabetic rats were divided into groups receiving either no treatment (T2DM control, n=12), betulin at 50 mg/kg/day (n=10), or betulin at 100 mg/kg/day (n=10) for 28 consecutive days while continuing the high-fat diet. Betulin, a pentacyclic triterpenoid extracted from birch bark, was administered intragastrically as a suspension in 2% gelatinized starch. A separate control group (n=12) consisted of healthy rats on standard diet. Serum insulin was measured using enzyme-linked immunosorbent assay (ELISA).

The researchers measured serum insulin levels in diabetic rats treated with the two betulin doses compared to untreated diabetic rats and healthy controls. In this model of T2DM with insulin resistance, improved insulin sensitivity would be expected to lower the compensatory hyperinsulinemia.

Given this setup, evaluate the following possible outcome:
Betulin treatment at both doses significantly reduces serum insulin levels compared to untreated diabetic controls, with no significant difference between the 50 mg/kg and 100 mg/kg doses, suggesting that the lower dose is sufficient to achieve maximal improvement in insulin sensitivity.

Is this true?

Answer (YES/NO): NO